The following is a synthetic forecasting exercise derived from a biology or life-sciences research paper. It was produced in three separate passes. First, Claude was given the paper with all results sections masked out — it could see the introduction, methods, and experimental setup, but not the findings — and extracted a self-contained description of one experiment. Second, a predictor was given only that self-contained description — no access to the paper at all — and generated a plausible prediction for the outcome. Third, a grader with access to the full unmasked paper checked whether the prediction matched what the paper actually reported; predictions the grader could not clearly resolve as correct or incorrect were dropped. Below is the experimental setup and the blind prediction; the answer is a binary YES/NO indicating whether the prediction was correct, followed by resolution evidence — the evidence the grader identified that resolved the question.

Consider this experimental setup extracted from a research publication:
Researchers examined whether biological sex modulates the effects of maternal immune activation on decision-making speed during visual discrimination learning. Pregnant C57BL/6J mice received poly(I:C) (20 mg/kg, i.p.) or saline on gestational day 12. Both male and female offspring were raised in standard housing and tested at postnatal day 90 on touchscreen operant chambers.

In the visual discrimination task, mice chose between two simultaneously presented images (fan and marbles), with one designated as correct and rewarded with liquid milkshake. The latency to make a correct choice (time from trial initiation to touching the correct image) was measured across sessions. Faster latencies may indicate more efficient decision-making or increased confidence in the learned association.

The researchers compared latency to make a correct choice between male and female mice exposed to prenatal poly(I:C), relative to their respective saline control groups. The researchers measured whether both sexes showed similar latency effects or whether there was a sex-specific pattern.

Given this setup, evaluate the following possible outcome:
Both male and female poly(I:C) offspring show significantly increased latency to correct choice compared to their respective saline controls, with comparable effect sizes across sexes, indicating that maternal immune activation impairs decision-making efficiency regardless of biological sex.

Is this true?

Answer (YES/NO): NO